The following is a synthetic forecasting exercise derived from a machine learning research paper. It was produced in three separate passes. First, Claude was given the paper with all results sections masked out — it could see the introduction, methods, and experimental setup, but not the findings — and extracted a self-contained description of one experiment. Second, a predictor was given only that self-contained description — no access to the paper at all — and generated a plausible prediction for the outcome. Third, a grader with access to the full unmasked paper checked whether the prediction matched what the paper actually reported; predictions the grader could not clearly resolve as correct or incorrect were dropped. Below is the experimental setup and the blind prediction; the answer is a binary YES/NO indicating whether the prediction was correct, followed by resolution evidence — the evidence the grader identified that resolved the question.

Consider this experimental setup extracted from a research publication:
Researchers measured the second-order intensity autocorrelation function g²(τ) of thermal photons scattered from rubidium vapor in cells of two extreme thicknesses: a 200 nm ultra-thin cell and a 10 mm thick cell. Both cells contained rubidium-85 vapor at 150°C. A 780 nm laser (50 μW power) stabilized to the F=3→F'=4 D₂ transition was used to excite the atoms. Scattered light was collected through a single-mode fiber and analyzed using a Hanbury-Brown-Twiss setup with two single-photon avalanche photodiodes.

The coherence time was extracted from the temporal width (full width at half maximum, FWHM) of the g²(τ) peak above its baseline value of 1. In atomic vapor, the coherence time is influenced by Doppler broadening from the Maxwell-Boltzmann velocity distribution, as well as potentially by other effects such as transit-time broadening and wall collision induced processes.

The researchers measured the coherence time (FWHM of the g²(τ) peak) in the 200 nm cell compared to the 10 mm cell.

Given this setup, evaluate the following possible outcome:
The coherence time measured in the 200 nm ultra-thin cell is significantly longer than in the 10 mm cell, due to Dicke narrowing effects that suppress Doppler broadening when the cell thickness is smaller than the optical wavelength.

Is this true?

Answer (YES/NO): NO